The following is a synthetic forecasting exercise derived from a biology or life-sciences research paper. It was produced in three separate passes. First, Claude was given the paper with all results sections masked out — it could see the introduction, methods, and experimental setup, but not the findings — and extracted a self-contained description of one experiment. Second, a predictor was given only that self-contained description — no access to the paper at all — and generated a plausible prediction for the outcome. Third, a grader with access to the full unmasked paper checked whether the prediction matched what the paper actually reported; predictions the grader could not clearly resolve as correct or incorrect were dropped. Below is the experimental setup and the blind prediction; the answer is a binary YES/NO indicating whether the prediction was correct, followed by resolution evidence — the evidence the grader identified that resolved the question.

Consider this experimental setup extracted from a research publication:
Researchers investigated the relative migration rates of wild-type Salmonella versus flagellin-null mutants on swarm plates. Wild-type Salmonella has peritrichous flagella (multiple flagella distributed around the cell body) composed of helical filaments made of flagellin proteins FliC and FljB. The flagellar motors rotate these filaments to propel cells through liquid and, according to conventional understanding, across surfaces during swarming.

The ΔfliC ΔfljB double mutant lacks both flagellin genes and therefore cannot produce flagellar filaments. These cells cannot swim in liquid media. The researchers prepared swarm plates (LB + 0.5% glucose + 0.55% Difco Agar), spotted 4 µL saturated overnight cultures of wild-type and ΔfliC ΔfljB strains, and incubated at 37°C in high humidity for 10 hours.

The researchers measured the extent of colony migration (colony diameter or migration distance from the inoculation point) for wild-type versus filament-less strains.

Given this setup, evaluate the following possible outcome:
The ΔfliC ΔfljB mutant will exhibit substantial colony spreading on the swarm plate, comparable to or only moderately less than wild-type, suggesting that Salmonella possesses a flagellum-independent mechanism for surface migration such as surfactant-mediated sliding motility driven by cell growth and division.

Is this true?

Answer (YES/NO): NO